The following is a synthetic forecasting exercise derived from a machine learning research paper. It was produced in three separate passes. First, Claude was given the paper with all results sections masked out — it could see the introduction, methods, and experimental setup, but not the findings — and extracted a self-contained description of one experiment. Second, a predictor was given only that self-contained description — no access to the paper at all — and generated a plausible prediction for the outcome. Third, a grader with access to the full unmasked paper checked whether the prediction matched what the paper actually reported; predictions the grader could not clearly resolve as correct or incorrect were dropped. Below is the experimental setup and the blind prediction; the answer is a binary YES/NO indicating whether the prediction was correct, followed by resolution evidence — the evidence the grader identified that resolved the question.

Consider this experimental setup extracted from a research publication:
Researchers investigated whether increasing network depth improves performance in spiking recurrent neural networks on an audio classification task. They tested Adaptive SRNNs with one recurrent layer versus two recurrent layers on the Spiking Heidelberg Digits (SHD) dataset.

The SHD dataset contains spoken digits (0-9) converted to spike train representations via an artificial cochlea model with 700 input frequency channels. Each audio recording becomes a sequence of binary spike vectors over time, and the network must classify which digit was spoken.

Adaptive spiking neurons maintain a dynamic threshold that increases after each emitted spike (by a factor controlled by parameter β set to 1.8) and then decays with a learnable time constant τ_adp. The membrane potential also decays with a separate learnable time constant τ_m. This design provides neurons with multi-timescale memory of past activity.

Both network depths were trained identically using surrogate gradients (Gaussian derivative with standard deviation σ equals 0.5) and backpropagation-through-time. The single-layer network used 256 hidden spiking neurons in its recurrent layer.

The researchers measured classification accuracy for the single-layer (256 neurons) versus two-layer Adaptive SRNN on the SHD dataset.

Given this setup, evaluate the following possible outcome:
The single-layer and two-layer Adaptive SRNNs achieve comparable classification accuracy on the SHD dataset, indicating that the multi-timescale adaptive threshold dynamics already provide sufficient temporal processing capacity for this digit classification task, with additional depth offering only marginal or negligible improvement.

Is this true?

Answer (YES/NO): NO